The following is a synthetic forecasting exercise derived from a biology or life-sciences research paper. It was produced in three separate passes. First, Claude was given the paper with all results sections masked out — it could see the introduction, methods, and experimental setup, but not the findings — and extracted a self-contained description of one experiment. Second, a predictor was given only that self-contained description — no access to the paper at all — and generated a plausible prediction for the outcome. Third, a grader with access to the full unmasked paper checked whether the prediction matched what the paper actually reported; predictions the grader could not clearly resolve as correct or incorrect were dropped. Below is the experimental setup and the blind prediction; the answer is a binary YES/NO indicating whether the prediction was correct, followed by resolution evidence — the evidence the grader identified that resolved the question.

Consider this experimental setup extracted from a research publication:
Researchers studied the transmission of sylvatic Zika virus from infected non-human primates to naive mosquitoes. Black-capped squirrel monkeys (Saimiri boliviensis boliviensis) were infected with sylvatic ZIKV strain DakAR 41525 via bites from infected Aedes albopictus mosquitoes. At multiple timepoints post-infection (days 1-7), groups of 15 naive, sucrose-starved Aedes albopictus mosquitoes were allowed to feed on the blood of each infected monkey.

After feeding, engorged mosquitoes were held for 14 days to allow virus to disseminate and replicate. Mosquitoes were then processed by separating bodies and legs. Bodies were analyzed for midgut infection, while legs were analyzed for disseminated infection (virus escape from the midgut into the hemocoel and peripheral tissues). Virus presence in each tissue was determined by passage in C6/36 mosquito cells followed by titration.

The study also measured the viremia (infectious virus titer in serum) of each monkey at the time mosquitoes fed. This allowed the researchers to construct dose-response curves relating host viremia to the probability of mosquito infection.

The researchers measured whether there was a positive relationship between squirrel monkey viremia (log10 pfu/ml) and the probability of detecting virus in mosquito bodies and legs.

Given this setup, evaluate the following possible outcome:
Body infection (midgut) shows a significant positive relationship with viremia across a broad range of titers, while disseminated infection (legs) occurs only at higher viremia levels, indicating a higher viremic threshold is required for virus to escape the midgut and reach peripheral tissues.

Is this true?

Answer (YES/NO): NO